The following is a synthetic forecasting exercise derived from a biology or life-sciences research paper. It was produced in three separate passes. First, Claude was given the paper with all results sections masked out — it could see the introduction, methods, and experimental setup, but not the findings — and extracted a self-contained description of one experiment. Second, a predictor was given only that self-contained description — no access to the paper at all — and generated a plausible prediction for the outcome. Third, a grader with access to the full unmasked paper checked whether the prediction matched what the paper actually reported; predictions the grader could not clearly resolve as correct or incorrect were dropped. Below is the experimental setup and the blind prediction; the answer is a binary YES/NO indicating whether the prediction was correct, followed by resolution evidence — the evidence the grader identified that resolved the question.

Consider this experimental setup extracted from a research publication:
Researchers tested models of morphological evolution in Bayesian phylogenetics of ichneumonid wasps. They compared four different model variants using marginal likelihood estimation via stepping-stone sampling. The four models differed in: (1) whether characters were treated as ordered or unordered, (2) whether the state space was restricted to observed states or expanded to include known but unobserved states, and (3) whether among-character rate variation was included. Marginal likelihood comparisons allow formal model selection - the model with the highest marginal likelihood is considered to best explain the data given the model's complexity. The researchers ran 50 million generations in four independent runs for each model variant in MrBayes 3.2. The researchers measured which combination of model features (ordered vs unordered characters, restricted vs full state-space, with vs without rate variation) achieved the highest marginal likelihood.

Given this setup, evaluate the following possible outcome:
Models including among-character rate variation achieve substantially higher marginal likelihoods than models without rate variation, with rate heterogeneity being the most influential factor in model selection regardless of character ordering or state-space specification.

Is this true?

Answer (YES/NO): YES